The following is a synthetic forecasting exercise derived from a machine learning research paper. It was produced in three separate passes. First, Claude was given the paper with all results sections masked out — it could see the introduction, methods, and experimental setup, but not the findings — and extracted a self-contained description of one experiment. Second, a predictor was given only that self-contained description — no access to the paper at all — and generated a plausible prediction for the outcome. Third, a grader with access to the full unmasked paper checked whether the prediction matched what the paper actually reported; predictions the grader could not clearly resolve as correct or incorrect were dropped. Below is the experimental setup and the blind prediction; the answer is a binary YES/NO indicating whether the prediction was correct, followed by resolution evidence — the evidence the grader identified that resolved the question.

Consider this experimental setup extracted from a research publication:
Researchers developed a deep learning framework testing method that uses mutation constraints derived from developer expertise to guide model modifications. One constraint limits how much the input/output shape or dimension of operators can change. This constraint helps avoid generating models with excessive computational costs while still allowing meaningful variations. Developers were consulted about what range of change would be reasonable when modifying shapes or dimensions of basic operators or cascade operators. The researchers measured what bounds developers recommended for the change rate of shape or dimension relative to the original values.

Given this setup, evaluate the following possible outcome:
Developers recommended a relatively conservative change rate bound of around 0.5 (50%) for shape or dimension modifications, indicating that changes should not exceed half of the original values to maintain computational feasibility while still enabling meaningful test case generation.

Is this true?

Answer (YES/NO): NO